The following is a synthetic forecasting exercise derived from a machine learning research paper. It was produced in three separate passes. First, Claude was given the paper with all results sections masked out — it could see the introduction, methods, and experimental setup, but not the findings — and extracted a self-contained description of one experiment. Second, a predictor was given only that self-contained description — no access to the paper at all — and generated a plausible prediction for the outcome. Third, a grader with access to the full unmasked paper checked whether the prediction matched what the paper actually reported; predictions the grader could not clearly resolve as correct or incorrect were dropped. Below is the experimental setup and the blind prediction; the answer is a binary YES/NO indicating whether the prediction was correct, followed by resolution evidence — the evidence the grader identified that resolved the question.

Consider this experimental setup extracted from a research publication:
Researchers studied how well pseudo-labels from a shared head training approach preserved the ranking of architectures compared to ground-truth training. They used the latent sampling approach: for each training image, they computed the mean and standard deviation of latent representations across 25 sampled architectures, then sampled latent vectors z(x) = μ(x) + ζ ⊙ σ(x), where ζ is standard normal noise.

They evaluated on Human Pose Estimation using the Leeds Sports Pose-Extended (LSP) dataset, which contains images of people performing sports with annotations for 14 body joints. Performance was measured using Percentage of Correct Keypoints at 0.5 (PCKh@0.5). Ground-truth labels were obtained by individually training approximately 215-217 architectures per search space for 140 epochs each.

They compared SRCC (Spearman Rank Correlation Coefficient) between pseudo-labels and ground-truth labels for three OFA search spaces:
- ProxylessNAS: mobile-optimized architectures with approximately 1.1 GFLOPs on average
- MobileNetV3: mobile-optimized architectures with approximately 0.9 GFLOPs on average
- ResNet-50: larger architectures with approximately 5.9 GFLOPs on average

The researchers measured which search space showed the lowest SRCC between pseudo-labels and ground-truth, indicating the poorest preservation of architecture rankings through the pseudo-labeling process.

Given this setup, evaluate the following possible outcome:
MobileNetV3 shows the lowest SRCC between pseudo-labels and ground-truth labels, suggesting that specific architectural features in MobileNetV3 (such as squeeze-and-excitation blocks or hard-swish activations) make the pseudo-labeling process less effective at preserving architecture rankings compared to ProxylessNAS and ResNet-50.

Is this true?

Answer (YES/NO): NO